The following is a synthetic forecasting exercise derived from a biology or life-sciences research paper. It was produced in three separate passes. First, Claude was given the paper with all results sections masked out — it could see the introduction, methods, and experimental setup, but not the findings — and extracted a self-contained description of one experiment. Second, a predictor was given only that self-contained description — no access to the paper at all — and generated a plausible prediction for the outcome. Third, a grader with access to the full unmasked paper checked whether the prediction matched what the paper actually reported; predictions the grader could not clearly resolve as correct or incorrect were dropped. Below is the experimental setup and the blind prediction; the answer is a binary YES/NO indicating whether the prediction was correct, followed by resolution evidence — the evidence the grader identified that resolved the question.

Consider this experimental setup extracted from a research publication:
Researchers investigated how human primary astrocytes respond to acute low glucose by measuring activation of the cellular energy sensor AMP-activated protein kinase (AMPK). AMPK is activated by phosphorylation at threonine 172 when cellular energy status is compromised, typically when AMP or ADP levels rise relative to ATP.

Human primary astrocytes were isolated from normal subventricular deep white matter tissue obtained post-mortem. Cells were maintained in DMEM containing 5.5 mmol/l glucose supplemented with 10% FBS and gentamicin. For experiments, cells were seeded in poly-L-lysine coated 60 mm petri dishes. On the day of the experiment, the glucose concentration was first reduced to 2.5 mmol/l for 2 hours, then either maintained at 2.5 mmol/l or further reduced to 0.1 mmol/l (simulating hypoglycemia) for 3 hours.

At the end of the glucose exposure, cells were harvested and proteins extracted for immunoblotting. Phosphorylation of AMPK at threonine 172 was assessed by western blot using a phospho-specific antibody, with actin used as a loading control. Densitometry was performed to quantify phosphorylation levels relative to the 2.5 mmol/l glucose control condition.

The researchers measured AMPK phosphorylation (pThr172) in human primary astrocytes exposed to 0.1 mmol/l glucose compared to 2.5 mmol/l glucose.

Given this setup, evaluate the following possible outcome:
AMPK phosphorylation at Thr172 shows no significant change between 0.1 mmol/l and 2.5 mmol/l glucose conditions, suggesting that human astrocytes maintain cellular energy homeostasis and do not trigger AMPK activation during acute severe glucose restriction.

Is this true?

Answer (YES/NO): NO